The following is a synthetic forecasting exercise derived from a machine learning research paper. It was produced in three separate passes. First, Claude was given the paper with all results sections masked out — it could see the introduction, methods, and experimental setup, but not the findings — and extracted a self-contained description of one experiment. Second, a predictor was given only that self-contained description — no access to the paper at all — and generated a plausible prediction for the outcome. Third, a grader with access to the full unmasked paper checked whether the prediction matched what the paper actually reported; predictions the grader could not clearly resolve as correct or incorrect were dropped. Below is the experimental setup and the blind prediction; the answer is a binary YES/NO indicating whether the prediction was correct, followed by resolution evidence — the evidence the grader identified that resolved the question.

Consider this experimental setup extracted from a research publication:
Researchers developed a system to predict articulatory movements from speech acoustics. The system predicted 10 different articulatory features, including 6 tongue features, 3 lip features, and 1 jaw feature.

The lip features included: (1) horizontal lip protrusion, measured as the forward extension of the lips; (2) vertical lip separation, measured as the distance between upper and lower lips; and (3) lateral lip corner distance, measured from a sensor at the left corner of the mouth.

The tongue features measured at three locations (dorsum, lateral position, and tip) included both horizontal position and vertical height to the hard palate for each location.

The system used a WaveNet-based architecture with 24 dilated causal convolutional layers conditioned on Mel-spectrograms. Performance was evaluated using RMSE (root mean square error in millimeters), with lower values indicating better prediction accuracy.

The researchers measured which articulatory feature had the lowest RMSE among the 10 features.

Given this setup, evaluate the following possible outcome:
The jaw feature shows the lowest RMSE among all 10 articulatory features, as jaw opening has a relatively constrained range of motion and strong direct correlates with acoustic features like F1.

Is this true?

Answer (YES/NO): NO